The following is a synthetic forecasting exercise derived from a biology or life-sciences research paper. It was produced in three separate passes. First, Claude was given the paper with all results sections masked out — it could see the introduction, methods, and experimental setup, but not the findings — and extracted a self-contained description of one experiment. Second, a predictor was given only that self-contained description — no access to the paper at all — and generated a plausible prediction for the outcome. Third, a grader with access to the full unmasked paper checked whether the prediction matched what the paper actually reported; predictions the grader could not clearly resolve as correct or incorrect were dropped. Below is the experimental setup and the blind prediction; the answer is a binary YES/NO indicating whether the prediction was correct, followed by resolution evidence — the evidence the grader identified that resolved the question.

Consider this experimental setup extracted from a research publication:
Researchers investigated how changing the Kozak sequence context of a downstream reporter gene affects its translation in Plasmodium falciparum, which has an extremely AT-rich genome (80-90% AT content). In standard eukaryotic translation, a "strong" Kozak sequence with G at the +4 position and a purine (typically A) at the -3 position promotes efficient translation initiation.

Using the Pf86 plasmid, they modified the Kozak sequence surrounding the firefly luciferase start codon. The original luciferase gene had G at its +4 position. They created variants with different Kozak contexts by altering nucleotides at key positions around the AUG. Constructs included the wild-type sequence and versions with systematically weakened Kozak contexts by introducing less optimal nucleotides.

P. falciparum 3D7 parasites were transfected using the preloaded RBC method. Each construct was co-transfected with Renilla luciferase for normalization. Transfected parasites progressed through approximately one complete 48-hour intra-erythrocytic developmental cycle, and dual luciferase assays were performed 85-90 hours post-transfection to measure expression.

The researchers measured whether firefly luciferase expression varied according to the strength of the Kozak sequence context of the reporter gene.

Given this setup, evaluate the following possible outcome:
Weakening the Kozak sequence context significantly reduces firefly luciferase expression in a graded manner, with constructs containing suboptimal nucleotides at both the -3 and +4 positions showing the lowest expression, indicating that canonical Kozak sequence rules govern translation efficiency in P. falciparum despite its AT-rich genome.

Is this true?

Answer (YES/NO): NO